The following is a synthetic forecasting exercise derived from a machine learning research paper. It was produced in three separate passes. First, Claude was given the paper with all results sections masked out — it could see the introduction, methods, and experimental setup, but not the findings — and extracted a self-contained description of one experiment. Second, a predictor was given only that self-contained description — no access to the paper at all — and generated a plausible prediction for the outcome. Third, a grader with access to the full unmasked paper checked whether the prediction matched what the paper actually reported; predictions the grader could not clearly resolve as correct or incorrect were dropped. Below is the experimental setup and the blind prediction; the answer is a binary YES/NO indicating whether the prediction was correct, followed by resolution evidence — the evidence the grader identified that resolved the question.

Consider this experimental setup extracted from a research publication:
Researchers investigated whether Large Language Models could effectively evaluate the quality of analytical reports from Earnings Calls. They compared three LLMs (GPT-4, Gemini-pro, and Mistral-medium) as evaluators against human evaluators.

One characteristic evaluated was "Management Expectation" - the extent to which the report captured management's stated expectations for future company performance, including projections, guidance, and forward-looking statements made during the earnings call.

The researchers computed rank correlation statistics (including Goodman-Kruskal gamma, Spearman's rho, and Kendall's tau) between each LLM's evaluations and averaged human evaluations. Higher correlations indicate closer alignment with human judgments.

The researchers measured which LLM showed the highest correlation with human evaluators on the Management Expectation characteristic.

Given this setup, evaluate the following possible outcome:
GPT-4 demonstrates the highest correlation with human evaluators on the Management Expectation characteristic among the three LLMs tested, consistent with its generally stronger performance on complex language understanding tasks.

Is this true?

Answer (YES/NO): NO